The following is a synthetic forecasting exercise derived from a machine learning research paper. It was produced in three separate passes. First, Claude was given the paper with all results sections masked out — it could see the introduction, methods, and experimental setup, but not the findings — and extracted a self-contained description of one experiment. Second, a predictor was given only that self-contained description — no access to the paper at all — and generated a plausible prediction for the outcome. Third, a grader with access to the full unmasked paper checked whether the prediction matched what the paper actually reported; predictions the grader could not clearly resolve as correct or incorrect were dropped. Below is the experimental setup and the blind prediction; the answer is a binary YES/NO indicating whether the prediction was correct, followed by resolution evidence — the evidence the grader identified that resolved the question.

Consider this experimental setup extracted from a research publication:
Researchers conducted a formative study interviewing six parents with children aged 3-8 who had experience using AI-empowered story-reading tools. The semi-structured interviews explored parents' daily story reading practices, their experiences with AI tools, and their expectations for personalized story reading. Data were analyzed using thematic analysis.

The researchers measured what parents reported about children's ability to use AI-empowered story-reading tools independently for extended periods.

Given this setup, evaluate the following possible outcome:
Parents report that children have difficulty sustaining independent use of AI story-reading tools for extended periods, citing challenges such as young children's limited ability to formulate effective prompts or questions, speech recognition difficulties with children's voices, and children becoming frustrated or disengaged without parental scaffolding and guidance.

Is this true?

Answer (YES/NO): NO